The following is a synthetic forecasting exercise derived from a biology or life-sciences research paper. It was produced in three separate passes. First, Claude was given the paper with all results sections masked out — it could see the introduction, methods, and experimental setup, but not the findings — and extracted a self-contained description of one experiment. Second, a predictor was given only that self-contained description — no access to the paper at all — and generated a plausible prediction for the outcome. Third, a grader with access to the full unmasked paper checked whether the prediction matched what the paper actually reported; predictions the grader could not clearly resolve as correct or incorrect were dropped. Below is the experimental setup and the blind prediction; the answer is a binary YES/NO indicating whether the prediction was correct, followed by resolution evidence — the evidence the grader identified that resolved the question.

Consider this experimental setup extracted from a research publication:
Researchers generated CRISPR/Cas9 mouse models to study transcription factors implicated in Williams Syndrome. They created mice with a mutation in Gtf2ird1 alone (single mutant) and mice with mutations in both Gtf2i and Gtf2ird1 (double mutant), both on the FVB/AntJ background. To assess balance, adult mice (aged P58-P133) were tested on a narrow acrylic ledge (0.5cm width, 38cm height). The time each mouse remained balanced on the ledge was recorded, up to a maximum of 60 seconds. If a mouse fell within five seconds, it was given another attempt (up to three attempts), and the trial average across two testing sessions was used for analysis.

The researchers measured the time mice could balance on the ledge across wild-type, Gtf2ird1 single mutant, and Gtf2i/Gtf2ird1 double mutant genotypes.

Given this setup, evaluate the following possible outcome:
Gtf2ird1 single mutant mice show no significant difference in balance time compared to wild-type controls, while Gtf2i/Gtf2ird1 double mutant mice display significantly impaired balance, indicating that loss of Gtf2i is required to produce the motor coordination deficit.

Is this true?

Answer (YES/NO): NO